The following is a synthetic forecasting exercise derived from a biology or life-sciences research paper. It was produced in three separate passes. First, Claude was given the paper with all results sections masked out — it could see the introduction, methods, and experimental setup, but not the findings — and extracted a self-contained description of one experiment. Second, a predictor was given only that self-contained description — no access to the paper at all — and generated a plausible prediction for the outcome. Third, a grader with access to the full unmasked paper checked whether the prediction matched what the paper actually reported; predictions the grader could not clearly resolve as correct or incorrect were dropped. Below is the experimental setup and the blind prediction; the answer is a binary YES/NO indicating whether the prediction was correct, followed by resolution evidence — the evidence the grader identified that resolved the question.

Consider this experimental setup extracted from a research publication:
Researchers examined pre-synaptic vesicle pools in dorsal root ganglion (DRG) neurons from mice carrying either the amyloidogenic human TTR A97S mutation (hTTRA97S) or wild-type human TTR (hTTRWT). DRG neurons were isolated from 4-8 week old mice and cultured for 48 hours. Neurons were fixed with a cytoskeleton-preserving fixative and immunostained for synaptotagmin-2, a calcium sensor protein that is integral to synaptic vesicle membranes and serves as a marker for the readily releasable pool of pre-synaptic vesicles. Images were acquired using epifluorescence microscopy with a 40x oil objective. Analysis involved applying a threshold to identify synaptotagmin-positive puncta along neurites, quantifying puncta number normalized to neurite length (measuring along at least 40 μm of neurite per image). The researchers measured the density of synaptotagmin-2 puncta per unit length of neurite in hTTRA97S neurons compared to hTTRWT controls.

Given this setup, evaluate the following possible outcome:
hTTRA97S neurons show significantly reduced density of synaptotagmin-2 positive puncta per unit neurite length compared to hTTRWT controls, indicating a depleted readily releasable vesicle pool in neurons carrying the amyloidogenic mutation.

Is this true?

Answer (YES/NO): YES